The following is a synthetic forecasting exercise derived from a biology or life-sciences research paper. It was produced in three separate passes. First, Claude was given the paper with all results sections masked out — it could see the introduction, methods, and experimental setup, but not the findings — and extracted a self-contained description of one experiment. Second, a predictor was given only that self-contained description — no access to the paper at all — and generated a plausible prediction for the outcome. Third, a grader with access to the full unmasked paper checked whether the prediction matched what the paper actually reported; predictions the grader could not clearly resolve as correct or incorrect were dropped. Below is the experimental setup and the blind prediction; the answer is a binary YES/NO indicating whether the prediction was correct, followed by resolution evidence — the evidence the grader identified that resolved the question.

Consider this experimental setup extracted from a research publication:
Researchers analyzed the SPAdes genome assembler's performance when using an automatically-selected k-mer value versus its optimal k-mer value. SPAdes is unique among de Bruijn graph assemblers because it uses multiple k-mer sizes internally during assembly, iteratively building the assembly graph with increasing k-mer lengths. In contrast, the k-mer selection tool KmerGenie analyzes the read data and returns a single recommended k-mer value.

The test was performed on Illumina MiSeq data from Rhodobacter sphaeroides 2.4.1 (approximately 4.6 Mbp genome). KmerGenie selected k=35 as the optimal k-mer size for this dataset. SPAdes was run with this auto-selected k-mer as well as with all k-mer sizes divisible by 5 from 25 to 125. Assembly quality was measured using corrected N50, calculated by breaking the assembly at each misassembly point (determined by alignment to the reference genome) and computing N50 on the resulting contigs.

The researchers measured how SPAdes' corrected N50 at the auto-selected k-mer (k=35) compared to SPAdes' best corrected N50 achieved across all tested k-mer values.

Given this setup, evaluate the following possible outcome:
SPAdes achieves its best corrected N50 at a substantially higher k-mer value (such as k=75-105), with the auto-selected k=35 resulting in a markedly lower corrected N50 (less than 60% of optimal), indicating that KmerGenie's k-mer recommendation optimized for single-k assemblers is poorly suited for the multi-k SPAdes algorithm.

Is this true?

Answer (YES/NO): NO